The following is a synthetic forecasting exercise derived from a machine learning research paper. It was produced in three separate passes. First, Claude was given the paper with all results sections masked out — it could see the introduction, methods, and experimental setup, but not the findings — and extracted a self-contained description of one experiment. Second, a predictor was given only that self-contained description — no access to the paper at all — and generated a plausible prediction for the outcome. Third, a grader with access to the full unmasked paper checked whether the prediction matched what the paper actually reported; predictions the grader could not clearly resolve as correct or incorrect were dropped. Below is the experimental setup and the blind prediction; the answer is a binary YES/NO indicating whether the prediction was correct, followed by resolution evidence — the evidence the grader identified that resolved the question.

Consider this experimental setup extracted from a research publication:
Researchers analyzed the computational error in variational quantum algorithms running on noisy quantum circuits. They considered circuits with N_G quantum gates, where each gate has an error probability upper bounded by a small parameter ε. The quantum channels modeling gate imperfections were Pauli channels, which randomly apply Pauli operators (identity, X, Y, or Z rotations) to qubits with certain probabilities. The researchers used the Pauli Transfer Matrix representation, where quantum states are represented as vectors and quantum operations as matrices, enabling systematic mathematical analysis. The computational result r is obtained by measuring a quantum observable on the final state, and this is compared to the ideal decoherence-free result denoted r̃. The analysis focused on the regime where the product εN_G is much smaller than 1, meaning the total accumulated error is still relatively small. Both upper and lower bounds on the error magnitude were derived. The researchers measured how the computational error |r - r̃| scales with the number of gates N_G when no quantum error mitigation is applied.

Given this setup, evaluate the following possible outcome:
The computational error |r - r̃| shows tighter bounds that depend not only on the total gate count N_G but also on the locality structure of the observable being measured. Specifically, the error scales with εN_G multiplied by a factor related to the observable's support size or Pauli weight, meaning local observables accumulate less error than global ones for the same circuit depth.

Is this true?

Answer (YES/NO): NO